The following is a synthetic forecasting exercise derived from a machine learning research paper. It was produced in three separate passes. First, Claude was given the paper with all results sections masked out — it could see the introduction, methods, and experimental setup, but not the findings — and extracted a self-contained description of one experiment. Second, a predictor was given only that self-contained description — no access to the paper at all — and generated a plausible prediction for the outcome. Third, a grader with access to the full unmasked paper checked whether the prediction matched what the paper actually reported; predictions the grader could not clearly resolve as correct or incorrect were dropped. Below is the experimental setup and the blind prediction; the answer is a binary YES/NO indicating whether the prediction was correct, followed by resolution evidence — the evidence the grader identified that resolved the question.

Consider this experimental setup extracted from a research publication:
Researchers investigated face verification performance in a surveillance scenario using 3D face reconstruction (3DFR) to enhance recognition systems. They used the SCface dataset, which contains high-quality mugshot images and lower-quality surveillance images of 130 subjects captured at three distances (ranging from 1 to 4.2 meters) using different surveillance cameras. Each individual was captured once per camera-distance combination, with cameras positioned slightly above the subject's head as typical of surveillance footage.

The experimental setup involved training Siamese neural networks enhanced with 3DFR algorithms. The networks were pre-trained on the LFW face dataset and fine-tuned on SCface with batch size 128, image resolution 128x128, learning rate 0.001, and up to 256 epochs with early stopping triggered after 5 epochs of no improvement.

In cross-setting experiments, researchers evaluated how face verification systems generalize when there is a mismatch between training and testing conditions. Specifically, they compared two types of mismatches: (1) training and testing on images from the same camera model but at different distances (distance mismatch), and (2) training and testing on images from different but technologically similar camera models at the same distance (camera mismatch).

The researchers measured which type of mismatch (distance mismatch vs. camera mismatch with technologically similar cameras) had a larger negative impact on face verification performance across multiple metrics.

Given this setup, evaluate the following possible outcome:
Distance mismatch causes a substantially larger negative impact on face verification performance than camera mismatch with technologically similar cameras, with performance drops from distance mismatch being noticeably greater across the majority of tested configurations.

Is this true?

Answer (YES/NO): NO